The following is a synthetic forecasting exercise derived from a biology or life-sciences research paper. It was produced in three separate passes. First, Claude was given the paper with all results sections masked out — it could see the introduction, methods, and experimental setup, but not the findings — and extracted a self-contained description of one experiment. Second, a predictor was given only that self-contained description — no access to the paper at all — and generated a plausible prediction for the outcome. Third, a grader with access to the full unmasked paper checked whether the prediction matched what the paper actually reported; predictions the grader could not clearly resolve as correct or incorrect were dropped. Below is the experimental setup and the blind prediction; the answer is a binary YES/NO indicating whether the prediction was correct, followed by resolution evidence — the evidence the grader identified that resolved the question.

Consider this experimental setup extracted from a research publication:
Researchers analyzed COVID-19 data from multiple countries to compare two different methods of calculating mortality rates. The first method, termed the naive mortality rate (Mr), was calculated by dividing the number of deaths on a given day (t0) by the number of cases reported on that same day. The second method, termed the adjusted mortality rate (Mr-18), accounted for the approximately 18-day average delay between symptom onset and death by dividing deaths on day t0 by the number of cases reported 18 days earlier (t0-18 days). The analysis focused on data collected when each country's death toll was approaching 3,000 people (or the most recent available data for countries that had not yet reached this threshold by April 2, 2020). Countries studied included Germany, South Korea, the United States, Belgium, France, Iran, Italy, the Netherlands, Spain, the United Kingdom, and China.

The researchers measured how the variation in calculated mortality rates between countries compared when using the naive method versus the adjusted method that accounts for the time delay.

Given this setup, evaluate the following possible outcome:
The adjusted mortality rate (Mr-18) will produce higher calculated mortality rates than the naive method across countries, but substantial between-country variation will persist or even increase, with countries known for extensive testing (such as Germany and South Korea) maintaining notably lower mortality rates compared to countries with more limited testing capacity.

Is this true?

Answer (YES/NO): YES